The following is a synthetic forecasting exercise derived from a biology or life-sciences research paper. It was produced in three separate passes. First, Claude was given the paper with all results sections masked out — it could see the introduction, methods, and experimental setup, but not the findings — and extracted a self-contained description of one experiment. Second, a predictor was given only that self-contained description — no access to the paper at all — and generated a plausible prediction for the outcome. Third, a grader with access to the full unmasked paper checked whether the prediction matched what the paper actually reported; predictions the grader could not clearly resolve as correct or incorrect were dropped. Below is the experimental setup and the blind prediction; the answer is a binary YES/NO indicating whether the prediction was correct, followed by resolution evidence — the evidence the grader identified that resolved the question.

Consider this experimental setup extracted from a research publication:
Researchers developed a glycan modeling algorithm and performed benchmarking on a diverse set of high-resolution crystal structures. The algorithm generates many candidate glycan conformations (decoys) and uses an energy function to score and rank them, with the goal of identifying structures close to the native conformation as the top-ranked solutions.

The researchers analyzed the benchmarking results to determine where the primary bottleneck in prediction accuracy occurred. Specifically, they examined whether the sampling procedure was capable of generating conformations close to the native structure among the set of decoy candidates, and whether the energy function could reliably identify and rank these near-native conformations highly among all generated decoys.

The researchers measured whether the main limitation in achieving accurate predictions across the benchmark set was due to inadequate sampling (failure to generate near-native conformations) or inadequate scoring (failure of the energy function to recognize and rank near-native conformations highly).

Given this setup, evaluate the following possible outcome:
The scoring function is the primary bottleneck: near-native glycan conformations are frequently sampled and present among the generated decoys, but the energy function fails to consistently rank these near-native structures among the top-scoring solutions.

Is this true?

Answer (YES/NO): YES